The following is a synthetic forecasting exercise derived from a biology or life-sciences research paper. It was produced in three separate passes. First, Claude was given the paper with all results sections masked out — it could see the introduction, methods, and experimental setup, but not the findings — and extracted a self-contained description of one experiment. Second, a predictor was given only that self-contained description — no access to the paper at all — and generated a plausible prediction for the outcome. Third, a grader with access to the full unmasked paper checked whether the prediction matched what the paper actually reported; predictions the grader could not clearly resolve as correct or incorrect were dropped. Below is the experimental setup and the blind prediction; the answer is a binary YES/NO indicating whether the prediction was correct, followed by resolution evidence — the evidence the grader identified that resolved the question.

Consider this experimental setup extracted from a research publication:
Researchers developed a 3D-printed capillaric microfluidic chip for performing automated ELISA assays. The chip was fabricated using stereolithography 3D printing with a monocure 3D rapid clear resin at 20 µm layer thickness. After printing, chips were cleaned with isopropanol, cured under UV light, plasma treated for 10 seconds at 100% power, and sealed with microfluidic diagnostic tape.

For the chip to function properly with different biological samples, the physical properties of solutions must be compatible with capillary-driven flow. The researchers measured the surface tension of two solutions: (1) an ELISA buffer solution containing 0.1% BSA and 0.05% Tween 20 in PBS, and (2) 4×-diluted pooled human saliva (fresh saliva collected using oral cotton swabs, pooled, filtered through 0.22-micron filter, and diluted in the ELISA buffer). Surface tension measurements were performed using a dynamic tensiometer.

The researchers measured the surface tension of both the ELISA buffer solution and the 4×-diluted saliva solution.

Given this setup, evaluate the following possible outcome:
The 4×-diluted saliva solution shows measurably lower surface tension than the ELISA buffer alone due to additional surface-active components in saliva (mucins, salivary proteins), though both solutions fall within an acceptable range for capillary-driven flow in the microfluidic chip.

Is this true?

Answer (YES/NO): NO